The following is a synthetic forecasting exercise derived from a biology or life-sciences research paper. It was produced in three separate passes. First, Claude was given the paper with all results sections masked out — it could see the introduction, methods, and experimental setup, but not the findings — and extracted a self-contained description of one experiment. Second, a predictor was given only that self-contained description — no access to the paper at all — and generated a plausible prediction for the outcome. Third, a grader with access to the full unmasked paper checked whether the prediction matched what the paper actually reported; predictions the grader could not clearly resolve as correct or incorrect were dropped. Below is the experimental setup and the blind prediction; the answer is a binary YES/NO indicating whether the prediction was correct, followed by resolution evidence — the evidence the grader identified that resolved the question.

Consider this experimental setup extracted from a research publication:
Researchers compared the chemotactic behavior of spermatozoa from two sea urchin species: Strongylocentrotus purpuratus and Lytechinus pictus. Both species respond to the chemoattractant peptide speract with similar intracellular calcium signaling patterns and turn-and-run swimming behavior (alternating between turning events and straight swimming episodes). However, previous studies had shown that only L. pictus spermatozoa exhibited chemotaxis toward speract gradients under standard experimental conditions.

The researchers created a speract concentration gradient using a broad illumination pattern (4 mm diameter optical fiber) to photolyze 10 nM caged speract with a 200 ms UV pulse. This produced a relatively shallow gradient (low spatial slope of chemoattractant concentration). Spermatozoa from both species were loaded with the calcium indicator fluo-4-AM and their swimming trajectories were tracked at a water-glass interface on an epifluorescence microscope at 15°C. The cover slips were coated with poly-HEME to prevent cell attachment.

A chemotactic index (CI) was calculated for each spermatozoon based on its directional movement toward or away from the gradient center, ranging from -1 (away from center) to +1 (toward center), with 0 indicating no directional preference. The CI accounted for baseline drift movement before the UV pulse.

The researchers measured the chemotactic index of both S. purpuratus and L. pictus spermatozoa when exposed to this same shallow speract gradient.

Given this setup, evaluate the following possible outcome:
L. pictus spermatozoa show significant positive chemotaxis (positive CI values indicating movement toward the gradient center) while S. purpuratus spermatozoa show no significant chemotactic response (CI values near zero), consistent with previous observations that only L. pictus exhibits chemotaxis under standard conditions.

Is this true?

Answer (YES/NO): YES